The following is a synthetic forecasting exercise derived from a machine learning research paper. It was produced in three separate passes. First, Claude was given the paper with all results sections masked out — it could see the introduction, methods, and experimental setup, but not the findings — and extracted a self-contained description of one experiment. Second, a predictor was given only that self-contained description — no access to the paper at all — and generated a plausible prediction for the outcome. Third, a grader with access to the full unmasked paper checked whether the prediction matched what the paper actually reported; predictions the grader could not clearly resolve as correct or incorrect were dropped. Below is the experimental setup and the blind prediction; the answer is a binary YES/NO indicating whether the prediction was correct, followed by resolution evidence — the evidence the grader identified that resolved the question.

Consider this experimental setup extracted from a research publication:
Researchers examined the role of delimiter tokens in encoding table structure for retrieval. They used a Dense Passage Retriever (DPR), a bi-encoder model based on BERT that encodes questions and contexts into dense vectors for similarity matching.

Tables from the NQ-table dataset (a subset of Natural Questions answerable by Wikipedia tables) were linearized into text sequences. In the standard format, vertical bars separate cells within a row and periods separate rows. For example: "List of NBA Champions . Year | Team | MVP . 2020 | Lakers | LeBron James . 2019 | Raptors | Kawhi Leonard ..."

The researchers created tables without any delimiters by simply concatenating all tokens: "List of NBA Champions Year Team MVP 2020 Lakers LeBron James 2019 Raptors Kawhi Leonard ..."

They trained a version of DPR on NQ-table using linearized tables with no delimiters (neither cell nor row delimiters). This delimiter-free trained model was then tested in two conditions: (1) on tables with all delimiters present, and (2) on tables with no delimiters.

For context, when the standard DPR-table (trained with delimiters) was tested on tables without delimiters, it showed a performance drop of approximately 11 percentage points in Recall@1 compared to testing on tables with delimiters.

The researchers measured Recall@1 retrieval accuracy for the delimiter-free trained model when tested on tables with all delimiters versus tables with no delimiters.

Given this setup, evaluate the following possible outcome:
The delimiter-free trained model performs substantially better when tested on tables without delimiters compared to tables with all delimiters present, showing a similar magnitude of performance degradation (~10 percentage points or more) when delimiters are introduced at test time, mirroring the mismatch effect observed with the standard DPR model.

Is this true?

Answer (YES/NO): NO